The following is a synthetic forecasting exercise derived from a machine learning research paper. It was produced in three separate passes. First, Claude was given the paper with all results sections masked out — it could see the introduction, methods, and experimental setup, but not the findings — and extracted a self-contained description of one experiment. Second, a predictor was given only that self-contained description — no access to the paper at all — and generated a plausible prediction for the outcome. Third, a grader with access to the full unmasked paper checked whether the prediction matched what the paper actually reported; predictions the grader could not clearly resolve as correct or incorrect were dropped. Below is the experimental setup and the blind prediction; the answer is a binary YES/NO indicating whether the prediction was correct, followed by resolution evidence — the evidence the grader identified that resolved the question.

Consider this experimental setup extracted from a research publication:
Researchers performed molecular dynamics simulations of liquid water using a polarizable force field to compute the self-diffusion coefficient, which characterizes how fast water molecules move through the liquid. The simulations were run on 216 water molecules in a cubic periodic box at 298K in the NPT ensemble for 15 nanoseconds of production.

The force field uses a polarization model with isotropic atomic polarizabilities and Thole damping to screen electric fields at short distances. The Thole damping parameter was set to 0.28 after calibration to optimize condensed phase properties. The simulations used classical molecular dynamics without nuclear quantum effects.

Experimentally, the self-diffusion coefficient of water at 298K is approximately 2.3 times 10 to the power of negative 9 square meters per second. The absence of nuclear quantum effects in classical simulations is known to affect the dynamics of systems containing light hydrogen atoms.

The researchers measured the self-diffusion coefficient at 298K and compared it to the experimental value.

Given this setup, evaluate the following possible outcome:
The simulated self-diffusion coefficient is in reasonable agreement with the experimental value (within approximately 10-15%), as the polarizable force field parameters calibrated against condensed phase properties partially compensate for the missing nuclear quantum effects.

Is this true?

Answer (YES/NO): NO